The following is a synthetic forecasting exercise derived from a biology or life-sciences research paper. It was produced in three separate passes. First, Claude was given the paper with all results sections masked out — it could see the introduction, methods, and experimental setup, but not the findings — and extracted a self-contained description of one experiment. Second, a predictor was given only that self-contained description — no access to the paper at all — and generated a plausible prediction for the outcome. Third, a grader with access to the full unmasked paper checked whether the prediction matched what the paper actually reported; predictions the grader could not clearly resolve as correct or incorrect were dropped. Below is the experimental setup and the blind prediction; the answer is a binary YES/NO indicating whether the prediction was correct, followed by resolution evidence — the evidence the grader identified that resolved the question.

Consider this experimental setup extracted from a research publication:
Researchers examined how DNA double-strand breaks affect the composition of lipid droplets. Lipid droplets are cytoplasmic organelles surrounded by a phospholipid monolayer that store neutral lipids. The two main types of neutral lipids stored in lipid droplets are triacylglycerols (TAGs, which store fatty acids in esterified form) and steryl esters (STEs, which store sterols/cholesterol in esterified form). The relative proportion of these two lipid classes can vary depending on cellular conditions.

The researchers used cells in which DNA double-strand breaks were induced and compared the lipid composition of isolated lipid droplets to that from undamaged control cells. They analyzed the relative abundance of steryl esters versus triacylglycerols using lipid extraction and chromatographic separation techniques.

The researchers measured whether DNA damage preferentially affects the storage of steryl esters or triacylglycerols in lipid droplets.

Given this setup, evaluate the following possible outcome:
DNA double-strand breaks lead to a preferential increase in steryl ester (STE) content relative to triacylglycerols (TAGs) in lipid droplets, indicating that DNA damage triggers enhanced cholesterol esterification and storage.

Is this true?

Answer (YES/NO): YES